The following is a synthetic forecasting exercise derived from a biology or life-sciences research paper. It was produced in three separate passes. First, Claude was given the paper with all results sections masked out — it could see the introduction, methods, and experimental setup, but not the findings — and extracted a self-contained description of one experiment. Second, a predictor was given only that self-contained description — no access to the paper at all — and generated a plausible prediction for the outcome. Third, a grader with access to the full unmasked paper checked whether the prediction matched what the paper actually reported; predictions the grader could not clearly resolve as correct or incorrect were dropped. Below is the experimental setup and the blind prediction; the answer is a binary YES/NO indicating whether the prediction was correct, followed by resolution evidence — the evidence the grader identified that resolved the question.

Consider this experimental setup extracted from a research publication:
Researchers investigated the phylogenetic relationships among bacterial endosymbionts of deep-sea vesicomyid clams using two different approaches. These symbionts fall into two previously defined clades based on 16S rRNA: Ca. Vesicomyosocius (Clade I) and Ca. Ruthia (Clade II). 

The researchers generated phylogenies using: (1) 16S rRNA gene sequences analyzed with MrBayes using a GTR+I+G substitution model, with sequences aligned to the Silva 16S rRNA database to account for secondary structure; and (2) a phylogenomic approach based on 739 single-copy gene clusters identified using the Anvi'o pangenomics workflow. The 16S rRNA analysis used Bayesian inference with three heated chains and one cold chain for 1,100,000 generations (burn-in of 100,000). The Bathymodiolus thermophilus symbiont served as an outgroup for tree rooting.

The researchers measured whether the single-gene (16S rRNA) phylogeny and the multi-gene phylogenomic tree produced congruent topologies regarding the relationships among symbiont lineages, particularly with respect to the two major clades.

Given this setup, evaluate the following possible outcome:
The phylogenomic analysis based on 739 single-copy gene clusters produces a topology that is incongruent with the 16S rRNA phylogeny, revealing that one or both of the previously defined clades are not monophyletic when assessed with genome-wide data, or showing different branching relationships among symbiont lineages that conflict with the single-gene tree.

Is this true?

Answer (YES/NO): NO